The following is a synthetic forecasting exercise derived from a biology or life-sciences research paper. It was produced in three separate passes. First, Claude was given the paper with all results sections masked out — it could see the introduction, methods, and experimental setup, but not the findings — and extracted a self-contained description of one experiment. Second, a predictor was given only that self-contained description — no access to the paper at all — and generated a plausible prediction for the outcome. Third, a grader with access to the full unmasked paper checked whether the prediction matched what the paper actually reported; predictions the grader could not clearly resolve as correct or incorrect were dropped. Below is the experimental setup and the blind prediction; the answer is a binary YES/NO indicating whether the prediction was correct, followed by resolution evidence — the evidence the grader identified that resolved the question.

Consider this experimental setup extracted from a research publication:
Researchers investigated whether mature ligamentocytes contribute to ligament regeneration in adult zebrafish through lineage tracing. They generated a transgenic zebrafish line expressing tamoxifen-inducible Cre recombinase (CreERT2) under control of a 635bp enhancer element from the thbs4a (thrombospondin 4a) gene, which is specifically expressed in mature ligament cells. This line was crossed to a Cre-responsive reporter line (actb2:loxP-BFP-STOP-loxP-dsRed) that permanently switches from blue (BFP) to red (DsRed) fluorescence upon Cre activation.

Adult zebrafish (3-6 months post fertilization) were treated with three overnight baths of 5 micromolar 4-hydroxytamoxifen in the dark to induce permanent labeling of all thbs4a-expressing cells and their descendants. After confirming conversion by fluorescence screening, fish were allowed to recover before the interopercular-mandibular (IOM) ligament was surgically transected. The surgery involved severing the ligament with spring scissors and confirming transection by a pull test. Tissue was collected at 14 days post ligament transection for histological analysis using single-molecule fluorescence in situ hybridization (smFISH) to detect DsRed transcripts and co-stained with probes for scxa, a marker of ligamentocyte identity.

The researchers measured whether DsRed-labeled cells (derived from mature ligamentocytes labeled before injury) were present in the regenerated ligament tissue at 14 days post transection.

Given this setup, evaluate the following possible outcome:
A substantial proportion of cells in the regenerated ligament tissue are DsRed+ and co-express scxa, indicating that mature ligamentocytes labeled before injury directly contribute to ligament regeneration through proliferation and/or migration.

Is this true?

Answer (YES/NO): YES